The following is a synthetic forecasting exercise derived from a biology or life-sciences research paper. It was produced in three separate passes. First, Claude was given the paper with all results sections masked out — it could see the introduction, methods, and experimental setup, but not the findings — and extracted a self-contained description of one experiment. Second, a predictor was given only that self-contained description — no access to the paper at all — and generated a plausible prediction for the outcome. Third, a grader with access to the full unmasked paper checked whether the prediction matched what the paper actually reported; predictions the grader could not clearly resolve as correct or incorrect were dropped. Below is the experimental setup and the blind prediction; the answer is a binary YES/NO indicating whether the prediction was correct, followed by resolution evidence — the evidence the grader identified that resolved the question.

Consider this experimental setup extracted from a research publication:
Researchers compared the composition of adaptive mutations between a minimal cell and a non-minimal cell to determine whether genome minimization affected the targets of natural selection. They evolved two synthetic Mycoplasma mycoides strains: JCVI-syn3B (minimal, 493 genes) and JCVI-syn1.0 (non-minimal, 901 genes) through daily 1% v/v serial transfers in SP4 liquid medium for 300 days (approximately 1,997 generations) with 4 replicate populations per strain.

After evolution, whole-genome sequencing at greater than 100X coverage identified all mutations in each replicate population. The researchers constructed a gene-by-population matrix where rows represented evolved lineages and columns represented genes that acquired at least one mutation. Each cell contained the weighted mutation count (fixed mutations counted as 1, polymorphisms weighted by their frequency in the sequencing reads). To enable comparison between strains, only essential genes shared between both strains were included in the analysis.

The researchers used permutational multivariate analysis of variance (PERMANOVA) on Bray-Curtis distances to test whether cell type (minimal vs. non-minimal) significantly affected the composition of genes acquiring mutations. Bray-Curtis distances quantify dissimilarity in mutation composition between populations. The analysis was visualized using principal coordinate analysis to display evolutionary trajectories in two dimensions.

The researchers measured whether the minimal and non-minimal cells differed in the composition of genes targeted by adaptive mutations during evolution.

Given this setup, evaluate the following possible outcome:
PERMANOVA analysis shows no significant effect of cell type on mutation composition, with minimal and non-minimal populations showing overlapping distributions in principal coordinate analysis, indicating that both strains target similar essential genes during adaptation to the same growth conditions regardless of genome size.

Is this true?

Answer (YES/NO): NO